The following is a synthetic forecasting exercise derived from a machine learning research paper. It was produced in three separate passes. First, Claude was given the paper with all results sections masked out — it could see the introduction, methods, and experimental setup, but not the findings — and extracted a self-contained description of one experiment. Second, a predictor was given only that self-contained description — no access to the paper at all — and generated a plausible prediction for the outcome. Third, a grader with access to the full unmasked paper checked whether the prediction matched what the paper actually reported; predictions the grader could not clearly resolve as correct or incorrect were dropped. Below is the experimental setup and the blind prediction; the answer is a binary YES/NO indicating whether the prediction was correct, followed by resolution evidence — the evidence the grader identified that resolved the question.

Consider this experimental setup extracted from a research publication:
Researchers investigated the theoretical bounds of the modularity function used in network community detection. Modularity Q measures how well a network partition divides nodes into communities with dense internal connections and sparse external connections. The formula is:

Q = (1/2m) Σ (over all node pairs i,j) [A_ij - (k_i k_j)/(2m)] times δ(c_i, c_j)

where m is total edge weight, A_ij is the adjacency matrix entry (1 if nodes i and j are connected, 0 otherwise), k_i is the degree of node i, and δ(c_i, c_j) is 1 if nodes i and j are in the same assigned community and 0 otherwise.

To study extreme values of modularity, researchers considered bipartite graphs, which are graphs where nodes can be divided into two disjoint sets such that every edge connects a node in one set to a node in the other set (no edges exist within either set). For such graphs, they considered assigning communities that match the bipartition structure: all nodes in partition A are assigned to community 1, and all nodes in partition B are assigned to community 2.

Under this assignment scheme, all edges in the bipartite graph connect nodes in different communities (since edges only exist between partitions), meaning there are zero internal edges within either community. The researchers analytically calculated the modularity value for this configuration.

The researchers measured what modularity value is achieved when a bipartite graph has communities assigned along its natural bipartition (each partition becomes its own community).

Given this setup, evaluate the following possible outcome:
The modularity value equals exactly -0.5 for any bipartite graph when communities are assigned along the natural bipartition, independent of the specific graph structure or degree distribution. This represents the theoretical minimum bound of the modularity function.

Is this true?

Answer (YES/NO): YES